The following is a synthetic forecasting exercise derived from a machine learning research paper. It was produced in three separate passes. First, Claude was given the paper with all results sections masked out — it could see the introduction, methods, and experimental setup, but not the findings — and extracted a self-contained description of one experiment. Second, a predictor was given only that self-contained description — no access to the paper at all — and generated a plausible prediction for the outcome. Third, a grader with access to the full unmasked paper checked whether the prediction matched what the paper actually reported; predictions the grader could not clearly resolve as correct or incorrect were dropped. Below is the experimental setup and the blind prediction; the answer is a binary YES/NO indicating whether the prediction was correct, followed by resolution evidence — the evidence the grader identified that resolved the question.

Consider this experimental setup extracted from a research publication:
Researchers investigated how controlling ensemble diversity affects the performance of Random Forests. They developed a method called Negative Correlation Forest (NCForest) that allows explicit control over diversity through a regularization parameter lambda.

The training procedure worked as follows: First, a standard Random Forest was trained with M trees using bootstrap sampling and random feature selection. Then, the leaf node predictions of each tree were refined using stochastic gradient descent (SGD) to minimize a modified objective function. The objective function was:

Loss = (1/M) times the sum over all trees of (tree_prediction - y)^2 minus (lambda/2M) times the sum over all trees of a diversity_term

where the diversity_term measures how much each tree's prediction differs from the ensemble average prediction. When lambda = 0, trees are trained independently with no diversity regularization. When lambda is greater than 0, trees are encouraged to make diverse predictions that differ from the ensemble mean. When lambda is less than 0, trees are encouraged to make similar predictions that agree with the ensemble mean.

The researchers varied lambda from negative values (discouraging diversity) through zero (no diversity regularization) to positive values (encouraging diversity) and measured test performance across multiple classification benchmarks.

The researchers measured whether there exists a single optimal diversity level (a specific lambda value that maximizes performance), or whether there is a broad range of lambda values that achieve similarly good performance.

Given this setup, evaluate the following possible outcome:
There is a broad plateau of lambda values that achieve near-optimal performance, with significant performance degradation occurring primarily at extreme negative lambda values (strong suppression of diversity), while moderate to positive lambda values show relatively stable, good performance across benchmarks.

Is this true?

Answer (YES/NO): NO